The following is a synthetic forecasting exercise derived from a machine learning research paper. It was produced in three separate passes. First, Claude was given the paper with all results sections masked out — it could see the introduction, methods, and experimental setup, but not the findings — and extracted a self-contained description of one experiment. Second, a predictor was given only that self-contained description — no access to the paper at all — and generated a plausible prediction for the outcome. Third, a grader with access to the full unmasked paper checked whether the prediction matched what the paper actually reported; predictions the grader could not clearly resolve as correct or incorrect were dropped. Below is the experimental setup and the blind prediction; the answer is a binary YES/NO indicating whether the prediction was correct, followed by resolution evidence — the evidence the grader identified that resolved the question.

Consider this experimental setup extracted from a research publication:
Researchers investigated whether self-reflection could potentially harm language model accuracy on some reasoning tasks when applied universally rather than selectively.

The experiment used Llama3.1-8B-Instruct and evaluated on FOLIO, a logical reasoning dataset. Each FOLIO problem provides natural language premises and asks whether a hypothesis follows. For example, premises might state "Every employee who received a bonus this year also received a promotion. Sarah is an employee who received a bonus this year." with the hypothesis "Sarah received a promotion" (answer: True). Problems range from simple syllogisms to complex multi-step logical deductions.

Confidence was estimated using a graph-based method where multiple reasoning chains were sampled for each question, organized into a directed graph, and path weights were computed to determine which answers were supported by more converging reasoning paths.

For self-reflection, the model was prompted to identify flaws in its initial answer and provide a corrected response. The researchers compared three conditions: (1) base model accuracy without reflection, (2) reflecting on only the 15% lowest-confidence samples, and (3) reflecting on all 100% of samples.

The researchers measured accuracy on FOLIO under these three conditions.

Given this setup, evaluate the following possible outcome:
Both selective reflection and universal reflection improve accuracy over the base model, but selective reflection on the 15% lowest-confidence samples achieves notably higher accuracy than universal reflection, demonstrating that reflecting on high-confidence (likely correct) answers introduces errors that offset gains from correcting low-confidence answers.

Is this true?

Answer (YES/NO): YES